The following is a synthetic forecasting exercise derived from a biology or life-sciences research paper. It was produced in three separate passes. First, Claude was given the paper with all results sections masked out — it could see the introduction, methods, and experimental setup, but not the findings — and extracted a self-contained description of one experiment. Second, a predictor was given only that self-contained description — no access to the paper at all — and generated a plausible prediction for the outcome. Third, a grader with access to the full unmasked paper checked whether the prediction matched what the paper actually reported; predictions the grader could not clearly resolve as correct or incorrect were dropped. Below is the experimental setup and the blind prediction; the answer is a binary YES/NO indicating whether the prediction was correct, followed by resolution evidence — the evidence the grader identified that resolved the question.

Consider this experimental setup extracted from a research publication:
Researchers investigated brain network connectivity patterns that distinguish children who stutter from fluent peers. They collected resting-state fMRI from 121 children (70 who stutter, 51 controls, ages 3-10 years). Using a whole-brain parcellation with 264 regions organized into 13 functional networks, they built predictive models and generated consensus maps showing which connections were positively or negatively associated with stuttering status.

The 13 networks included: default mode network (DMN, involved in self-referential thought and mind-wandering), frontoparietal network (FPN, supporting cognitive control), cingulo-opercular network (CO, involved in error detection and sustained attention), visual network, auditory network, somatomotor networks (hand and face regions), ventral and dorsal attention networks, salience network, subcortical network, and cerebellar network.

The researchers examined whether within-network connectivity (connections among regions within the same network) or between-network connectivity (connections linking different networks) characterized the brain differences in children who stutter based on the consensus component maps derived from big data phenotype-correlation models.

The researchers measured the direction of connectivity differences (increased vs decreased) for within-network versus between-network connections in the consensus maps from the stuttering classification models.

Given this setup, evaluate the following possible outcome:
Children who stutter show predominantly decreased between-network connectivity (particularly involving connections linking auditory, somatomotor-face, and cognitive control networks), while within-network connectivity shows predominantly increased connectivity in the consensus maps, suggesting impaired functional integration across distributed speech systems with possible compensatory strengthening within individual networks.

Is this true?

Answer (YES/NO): NO